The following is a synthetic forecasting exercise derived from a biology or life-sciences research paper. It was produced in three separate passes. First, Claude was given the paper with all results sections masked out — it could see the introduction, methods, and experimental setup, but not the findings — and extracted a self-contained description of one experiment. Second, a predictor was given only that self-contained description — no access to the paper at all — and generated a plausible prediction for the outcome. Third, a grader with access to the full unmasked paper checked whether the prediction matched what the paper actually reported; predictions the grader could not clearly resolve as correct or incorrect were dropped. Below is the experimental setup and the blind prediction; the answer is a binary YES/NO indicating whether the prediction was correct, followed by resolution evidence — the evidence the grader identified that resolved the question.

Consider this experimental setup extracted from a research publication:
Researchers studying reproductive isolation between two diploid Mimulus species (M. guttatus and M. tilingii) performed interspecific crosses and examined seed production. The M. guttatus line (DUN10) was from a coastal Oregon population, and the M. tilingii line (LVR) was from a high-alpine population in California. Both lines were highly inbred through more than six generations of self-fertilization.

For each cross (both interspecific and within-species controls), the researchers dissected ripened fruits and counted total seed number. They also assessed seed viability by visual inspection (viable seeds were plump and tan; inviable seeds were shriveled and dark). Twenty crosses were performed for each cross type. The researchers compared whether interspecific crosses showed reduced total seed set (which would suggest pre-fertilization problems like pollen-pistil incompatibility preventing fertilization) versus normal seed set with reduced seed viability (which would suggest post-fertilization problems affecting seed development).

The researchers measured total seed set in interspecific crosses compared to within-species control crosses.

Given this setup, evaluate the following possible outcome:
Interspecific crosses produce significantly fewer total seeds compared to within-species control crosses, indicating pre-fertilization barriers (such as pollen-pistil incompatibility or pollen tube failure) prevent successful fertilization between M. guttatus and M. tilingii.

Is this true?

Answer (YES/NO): NO